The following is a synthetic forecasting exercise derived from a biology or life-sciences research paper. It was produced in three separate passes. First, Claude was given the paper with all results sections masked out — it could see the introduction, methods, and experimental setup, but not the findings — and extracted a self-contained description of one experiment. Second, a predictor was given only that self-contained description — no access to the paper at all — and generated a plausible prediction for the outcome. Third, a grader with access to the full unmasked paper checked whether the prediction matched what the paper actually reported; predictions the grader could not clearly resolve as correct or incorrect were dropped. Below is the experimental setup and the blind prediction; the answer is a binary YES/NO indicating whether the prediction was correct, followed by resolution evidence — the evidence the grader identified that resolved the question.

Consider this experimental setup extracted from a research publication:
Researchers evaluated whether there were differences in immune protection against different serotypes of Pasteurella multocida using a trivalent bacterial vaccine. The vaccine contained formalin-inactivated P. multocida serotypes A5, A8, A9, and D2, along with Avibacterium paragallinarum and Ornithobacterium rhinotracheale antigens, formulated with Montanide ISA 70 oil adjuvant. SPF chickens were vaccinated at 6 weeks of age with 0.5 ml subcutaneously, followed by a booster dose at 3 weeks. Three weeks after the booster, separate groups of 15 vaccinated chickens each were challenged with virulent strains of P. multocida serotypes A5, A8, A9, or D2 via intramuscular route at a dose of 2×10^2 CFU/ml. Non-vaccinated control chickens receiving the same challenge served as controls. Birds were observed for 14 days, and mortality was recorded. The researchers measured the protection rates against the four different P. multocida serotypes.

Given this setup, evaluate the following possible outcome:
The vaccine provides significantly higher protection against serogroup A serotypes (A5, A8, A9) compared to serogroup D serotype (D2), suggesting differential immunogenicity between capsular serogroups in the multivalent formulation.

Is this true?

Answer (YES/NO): NO